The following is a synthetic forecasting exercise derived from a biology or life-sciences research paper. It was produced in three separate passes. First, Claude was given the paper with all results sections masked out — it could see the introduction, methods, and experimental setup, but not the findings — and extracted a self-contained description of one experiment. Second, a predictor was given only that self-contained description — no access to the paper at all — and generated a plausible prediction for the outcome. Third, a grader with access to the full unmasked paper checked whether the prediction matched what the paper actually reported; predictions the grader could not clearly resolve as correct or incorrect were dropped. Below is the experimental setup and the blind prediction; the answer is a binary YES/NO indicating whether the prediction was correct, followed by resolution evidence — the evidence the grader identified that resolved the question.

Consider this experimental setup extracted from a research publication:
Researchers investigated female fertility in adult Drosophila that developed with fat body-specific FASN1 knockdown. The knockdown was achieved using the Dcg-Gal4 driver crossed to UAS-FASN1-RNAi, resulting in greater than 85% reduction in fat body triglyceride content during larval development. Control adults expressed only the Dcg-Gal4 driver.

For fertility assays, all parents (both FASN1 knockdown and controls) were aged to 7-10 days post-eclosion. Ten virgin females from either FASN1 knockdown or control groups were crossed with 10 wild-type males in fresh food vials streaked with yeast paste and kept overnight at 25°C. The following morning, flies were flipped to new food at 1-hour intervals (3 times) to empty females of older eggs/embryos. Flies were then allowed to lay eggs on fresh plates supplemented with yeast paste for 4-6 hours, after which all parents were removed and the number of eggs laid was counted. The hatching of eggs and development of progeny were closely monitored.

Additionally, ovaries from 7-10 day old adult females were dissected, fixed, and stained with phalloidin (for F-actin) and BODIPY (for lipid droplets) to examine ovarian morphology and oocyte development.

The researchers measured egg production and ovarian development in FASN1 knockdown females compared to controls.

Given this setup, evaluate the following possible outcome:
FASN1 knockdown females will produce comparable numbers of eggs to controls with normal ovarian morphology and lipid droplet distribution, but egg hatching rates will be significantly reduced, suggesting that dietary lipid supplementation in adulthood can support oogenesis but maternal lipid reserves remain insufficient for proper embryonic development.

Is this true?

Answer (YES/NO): NO